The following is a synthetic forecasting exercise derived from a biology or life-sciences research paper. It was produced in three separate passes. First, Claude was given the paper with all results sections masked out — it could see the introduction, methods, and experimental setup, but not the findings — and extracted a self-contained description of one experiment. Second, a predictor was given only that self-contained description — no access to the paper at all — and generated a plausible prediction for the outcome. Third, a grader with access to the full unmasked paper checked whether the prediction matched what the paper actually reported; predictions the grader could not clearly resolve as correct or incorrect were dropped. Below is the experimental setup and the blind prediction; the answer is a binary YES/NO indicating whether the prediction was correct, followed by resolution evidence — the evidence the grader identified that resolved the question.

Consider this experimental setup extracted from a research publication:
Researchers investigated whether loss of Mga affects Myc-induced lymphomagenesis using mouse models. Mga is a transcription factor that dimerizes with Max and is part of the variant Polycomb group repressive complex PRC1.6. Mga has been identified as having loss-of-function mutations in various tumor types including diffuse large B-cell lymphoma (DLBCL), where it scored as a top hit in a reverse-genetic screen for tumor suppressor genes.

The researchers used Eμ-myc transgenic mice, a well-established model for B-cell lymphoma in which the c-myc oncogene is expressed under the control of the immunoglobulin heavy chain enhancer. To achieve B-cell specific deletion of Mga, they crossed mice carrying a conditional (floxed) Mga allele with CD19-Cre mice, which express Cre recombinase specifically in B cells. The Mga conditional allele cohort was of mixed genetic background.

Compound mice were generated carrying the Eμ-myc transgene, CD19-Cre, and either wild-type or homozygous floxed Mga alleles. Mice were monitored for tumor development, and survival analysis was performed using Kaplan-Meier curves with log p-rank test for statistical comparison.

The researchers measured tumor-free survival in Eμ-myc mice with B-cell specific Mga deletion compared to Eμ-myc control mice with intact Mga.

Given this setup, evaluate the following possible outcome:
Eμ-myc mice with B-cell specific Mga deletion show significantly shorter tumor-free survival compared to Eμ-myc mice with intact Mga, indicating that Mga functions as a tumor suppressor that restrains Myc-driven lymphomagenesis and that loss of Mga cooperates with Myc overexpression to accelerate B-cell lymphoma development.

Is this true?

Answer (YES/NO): NO